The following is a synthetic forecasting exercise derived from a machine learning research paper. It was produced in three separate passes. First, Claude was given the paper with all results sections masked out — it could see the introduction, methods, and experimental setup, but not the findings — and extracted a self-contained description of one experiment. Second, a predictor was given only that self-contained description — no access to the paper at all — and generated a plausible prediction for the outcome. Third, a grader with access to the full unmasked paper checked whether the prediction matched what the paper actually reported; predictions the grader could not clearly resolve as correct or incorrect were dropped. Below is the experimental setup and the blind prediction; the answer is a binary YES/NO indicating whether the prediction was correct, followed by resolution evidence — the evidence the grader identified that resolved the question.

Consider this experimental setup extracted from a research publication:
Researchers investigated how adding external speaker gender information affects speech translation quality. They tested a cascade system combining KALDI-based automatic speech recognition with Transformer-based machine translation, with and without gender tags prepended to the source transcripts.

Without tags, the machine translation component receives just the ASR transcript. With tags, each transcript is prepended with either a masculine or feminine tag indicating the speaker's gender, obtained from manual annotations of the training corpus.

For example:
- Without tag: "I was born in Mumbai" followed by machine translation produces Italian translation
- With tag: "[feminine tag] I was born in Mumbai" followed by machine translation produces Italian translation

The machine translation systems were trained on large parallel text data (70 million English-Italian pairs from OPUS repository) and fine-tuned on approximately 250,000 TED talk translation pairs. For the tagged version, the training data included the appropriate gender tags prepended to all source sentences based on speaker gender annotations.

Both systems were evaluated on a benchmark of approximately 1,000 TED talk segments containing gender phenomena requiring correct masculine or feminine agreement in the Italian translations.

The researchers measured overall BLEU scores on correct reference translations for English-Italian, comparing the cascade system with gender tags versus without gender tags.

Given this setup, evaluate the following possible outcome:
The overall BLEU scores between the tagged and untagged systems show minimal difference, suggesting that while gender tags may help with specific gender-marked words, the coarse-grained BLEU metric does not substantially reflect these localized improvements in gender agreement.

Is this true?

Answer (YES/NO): YES